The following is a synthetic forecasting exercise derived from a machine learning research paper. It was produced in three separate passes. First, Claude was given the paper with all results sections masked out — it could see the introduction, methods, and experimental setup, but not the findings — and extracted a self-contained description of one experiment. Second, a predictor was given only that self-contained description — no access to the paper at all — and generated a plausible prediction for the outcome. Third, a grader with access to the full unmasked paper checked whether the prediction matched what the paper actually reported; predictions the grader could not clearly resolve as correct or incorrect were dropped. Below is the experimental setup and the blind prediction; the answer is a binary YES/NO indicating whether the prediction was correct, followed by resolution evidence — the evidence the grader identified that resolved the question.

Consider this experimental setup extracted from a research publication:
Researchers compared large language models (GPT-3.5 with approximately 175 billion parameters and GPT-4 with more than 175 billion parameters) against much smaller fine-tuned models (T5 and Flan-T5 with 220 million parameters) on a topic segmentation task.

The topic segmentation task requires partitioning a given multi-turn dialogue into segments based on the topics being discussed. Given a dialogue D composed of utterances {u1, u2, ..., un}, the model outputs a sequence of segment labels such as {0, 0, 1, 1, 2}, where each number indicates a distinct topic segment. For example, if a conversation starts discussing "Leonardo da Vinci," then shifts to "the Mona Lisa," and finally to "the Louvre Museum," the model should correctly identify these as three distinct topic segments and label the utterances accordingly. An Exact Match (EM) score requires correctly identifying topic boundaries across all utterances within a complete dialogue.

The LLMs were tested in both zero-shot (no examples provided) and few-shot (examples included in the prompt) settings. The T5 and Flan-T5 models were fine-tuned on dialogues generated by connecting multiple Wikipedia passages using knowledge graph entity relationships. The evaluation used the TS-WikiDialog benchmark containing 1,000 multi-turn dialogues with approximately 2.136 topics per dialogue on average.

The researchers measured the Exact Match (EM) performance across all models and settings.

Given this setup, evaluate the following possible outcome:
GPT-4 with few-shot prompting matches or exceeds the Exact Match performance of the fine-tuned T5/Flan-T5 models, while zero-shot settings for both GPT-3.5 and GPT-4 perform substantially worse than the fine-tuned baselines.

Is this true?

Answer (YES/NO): NO